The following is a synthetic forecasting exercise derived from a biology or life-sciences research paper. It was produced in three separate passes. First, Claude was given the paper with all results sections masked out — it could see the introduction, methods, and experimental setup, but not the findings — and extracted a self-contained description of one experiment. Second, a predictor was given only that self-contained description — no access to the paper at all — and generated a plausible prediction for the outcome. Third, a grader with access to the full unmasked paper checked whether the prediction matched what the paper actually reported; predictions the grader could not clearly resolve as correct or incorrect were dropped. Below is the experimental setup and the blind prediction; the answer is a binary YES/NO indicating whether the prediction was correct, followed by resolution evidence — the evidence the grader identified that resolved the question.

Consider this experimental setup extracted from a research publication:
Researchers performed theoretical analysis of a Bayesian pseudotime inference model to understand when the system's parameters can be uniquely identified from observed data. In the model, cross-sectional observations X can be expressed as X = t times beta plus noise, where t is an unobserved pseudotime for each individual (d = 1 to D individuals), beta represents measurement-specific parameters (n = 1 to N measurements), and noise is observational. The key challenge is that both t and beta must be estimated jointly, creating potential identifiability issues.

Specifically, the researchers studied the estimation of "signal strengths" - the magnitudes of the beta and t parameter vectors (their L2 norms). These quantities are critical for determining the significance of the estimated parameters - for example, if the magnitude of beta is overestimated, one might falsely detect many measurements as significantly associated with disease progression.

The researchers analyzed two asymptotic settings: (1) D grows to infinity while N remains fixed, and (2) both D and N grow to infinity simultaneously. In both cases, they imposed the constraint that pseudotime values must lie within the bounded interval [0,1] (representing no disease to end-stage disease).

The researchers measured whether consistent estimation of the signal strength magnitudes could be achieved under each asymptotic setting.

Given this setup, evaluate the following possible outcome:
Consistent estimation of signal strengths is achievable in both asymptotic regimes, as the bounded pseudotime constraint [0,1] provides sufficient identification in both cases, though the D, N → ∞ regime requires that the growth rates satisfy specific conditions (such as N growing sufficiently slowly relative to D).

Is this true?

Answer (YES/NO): NO